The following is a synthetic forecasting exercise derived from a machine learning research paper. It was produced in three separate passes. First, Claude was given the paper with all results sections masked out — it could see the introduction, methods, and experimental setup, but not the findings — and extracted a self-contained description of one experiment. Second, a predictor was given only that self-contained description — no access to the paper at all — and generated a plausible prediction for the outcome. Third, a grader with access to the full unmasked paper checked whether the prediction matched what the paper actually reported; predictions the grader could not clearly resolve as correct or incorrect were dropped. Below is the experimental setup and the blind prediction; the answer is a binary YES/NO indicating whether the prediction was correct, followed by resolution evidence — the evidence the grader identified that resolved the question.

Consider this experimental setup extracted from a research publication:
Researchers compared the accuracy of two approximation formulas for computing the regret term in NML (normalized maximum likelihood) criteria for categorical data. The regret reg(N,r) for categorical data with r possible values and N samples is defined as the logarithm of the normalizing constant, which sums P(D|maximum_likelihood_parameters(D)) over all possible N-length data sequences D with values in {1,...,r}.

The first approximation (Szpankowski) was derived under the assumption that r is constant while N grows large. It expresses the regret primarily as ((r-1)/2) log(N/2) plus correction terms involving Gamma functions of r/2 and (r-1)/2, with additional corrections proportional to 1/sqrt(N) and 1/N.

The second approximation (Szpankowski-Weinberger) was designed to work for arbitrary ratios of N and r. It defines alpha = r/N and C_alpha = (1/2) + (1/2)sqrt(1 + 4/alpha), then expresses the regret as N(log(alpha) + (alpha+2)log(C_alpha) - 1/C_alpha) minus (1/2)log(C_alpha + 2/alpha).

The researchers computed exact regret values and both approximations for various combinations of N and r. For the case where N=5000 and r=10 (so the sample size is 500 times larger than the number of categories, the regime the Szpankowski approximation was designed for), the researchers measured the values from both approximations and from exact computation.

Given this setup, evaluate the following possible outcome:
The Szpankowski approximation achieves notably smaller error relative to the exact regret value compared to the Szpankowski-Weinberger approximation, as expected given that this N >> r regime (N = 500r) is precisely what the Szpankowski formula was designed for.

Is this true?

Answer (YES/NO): NO